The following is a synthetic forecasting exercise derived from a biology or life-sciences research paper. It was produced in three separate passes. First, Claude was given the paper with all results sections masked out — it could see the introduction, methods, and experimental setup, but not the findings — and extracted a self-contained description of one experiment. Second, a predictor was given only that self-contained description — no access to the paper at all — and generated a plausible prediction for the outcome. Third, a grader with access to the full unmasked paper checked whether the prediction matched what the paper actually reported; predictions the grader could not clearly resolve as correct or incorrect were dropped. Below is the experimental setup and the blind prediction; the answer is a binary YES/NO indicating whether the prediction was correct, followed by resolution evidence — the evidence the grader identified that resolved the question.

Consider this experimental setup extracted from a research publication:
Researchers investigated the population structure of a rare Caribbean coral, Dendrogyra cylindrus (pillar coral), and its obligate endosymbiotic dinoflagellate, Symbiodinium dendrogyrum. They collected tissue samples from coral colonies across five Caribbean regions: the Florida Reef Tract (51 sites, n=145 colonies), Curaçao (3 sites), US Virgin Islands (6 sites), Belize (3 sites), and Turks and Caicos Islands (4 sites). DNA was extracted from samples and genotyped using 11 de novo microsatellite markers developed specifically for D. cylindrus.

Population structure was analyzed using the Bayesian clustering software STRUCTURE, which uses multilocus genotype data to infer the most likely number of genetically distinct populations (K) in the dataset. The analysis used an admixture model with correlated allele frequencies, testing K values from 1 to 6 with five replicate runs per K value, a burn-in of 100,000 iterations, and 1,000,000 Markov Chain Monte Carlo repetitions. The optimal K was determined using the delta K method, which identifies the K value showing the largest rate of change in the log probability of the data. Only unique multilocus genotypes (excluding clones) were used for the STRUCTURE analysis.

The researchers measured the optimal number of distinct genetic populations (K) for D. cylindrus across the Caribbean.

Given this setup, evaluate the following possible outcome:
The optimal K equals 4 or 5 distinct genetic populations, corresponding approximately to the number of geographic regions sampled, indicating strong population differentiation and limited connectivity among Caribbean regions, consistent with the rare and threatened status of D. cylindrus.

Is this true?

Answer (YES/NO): NO